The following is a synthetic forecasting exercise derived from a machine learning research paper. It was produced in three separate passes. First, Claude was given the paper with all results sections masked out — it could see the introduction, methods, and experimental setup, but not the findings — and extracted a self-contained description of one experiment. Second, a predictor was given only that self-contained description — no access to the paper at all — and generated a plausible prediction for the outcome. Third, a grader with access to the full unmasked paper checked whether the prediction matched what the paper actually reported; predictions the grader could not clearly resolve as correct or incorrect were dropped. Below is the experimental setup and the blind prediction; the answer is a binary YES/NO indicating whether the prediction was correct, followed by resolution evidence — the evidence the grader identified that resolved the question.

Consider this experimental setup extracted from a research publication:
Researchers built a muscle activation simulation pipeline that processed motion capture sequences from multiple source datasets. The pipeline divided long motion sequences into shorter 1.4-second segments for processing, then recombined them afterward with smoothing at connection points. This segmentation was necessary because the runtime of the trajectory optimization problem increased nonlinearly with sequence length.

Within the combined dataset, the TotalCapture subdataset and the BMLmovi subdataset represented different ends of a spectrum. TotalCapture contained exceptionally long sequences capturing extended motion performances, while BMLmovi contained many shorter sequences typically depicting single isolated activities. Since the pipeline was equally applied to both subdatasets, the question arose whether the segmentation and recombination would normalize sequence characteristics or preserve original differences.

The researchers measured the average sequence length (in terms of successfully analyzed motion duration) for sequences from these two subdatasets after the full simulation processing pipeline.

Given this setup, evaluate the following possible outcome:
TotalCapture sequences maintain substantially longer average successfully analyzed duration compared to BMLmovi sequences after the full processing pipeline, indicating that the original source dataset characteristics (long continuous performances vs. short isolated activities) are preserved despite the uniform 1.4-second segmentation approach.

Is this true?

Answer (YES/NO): YES